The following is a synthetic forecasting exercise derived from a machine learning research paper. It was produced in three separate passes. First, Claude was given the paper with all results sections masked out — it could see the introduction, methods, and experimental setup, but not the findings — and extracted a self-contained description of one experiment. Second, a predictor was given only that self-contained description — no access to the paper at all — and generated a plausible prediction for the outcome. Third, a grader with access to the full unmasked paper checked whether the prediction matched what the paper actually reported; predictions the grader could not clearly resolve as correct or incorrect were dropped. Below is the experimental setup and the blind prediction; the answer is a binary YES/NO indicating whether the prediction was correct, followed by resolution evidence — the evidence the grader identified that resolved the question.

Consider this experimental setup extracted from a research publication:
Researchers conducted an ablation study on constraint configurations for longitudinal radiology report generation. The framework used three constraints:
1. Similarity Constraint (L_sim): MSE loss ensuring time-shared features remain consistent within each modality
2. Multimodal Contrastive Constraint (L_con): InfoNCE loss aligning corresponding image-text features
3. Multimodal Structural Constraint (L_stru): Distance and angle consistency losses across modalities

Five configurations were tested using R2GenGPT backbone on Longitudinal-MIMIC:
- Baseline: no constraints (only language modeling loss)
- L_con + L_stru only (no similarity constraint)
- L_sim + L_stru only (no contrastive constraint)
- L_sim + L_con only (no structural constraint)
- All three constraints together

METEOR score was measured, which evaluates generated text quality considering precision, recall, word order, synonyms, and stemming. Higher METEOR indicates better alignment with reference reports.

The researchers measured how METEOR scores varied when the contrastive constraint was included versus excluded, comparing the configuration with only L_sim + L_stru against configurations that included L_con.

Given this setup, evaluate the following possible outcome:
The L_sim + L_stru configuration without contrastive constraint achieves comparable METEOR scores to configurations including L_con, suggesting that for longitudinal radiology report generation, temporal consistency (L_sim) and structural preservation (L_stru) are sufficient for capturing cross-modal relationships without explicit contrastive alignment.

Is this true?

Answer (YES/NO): NO